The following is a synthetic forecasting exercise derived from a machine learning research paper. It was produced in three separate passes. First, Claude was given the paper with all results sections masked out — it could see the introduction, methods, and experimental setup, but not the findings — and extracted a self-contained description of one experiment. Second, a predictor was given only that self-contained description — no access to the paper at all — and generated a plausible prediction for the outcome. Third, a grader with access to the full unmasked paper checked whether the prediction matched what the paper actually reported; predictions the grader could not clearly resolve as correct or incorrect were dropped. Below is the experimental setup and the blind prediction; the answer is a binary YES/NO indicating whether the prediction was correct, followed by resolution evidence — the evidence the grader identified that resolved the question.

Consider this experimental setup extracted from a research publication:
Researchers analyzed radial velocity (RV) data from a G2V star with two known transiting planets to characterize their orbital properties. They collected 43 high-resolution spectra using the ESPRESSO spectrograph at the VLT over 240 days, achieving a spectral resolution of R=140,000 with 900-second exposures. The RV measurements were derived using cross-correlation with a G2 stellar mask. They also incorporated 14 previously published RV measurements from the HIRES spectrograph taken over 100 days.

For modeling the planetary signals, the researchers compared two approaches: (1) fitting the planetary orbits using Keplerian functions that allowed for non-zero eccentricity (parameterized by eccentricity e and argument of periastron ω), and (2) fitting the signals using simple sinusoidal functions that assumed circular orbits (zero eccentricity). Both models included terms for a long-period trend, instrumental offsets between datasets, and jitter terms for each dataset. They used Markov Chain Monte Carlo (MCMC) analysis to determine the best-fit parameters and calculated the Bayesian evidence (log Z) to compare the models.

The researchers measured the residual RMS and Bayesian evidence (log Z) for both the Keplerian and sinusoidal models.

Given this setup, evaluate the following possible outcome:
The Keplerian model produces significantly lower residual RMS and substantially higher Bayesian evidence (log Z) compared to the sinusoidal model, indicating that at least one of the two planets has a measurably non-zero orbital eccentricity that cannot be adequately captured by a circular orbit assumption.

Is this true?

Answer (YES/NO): NO